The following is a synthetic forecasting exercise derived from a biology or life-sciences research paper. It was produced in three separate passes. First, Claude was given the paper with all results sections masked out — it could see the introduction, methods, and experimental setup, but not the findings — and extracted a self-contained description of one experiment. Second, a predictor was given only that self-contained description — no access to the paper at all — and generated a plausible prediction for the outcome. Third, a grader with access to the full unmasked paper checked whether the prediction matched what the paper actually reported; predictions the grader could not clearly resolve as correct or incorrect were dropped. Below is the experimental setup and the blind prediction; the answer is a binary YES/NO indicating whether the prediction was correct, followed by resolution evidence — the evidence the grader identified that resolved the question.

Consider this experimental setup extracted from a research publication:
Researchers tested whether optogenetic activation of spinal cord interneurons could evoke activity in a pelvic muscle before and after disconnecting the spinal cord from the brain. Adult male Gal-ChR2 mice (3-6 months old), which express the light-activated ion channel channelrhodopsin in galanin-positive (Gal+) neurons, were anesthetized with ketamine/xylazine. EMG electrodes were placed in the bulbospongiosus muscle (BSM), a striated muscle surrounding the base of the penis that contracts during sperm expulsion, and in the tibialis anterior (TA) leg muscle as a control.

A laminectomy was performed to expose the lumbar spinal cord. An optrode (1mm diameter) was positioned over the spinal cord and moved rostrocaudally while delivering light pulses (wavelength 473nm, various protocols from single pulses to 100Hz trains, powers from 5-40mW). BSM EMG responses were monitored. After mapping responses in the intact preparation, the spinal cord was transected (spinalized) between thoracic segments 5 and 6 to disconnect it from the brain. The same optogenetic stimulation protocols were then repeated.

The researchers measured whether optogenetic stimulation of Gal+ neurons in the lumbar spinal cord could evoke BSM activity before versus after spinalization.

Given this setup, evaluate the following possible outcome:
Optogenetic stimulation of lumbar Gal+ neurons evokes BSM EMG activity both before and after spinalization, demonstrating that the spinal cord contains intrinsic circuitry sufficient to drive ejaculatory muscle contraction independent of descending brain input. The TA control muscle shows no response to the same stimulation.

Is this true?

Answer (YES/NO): NO